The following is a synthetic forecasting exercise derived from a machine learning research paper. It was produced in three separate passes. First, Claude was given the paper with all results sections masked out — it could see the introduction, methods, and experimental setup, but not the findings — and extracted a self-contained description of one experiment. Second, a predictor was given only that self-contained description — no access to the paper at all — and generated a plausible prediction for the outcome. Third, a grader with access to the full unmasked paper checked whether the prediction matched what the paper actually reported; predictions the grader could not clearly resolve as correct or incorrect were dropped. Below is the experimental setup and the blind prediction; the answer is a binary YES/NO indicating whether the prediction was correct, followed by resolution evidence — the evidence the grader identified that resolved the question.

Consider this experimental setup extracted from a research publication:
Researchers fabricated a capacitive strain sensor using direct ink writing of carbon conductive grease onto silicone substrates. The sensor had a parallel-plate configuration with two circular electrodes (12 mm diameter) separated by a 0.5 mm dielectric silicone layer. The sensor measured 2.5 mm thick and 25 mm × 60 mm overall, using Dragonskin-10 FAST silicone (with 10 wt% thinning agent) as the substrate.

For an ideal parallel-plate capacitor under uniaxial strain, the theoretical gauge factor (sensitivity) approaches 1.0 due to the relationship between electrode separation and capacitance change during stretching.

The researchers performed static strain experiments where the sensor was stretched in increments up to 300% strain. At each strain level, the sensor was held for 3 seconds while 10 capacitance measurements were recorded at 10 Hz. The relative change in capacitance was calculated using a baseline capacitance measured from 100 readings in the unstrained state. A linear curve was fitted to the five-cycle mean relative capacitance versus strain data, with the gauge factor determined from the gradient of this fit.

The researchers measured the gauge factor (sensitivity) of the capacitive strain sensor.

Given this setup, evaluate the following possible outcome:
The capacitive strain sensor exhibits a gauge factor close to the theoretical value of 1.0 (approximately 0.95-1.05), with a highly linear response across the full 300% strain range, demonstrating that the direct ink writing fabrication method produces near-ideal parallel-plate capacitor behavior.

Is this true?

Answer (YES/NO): YES